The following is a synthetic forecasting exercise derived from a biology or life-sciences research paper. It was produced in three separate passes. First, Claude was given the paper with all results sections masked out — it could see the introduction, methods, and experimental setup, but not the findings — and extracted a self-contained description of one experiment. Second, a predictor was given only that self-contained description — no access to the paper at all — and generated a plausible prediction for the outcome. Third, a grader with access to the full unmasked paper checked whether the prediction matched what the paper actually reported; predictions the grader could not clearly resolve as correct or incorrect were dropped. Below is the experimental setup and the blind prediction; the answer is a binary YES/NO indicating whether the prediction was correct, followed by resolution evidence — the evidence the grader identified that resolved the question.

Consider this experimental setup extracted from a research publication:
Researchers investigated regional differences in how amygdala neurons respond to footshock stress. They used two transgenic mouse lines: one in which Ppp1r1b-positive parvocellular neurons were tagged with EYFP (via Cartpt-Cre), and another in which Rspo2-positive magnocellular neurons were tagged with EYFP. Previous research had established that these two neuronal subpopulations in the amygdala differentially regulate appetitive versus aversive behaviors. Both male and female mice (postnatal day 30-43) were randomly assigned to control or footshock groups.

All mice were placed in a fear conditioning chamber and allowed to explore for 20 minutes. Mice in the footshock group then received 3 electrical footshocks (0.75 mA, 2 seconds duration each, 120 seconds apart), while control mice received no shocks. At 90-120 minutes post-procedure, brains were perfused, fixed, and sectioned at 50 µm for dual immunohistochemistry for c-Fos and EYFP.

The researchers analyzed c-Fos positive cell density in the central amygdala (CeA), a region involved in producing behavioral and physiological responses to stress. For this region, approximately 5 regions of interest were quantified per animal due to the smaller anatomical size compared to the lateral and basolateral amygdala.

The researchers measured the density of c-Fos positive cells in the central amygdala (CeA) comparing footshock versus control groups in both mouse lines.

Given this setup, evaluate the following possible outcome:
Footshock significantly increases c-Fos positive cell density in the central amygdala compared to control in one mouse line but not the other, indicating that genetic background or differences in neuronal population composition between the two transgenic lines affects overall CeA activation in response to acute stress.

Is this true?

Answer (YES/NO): NO